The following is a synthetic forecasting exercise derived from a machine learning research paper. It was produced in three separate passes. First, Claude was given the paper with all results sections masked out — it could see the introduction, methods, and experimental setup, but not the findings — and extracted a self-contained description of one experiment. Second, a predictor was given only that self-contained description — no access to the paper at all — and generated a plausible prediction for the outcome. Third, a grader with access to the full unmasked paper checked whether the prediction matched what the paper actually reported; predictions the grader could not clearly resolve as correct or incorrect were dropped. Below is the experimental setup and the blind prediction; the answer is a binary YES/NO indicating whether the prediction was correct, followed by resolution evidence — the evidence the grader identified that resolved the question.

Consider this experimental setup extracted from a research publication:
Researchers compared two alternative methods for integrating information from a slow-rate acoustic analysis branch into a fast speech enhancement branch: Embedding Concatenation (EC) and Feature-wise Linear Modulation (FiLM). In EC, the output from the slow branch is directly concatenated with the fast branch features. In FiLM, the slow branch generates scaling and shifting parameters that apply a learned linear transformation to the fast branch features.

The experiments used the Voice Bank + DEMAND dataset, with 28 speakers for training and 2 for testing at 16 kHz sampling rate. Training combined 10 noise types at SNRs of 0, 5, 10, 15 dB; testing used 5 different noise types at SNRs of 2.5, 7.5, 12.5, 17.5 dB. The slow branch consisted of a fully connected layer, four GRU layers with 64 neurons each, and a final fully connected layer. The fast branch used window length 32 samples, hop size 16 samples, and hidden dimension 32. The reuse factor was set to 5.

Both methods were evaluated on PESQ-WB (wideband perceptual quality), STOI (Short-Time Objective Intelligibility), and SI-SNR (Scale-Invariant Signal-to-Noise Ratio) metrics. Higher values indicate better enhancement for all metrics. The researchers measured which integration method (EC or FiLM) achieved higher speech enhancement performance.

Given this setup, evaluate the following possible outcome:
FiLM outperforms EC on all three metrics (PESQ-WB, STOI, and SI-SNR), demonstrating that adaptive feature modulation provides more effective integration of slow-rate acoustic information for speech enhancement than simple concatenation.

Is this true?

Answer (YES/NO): YES